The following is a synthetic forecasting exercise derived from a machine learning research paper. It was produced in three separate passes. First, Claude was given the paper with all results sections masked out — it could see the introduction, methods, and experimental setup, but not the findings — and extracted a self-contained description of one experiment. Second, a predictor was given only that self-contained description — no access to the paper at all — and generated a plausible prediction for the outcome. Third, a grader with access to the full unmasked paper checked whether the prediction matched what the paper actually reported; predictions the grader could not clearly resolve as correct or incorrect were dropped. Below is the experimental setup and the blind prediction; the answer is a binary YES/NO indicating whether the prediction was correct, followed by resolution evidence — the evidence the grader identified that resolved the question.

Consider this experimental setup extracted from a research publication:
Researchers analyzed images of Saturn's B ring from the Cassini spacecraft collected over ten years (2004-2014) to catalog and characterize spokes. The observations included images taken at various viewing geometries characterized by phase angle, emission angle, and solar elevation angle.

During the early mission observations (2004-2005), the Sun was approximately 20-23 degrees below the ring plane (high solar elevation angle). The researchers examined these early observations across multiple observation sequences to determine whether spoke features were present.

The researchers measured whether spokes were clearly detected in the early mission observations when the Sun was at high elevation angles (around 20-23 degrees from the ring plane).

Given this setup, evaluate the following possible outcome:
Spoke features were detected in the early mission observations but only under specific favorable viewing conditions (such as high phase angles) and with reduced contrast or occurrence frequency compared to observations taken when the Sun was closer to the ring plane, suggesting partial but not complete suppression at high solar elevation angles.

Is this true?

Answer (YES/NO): YES